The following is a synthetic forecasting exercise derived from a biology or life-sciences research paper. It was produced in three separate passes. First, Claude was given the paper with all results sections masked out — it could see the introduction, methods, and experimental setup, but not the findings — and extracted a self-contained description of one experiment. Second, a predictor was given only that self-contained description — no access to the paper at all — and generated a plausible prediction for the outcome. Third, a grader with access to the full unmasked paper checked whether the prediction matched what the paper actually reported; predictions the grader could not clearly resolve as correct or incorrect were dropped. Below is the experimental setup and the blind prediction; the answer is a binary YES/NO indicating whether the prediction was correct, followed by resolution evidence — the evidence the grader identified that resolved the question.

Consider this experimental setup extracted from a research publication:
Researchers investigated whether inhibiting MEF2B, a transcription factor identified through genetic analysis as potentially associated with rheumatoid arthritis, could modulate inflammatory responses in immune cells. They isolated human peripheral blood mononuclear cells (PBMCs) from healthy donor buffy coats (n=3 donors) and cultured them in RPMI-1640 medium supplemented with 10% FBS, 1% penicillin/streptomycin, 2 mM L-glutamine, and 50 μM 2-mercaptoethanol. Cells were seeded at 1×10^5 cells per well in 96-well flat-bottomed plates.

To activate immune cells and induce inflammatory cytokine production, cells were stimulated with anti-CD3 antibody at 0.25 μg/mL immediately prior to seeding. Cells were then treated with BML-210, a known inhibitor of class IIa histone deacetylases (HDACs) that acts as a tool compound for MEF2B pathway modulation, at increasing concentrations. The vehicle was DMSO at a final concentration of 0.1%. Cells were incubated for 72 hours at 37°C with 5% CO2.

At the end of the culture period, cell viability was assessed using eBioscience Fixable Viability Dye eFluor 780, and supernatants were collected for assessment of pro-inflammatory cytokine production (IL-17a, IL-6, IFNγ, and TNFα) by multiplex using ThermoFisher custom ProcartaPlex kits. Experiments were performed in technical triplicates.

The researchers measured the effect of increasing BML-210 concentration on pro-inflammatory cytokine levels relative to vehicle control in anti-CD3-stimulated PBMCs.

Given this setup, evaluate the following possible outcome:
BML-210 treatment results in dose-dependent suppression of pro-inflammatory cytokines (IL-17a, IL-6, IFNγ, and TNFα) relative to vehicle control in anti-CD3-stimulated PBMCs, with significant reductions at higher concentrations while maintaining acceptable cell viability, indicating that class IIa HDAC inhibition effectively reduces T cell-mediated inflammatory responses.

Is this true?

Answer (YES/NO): NO